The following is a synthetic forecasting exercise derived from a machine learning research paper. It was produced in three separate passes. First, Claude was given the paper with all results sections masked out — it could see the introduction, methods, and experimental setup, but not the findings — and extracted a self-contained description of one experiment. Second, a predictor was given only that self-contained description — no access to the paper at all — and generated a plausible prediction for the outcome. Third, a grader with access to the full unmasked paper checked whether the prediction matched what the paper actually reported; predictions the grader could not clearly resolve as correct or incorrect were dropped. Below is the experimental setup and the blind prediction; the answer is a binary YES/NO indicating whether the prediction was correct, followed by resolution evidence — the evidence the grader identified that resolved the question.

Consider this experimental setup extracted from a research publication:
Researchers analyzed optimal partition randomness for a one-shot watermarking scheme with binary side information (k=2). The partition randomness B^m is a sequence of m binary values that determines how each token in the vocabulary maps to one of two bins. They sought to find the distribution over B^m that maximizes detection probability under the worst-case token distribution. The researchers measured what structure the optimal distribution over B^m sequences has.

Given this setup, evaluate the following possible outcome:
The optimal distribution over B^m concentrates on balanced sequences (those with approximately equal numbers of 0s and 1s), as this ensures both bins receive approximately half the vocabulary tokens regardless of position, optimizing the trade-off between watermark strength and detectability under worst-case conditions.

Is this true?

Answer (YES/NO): YES